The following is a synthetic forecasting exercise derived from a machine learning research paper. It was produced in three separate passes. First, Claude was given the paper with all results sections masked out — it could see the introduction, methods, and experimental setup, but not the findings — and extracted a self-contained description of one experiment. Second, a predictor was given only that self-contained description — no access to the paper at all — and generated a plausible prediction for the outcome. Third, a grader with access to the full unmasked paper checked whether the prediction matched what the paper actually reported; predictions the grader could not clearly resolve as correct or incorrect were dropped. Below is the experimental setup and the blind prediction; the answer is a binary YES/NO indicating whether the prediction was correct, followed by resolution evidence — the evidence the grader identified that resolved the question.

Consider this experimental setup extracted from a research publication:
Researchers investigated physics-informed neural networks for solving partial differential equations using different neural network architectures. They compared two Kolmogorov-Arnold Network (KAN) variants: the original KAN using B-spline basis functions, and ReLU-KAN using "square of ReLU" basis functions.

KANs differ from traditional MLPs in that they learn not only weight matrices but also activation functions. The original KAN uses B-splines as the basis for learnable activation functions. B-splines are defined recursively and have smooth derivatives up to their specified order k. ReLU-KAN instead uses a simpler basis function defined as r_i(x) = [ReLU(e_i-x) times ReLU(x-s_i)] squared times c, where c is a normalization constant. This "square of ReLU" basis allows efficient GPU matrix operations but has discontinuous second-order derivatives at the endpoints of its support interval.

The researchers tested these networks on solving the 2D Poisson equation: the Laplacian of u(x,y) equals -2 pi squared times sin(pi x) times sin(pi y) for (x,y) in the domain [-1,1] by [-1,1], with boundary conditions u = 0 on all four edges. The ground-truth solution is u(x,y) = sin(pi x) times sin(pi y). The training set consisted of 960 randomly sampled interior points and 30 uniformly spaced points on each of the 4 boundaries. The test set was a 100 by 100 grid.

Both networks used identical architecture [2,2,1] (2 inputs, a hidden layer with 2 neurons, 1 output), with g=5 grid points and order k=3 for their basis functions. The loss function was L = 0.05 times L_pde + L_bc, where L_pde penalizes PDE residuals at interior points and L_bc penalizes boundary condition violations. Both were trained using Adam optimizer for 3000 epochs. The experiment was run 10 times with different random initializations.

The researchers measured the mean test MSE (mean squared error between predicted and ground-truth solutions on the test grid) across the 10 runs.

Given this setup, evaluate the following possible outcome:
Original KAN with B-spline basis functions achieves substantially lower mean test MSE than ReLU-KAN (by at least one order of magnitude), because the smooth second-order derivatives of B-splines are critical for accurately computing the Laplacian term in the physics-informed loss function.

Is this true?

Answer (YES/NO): NO